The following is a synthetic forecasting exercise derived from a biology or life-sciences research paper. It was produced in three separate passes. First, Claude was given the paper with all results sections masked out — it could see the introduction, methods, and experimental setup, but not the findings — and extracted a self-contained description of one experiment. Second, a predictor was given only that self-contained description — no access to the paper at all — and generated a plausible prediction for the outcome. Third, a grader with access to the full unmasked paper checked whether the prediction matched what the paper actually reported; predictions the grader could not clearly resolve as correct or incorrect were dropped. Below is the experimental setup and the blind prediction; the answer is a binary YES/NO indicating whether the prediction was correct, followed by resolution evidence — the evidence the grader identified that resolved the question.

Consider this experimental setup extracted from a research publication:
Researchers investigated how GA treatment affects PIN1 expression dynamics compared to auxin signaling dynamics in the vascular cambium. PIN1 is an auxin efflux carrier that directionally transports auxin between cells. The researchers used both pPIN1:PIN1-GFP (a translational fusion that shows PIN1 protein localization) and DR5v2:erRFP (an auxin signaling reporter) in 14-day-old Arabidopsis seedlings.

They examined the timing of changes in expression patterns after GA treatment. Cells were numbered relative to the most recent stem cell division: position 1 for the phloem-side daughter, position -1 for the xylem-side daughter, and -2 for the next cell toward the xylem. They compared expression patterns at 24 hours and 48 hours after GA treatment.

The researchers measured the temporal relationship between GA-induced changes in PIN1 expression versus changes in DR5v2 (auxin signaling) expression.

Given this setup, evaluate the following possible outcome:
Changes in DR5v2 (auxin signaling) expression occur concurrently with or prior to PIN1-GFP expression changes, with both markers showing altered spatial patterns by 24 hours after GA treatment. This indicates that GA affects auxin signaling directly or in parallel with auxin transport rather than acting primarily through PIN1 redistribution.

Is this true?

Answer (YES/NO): NO